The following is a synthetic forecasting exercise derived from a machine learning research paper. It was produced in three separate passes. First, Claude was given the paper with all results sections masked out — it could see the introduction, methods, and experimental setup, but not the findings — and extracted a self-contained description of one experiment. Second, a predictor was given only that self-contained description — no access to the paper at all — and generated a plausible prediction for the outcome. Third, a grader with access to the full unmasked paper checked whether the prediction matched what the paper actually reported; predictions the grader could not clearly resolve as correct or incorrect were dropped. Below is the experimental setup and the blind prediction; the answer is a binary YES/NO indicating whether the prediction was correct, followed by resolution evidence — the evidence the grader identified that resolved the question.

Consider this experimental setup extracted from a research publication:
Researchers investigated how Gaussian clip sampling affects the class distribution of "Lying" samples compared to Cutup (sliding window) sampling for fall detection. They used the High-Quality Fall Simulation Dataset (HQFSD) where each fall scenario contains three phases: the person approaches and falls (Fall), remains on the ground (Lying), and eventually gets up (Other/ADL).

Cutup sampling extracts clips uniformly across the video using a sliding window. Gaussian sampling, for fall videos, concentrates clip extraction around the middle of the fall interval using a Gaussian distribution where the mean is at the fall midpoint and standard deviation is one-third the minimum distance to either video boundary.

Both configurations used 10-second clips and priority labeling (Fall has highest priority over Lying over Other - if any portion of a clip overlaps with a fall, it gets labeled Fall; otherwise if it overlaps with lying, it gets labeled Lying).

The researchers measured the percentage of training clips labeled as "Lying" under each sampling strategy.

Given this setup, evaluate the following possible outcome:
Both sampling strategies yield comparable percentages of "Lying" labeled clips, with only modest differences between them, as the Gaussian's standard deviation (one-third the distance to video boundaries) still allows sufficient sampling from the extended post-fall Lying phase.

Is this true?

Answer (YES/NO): NO